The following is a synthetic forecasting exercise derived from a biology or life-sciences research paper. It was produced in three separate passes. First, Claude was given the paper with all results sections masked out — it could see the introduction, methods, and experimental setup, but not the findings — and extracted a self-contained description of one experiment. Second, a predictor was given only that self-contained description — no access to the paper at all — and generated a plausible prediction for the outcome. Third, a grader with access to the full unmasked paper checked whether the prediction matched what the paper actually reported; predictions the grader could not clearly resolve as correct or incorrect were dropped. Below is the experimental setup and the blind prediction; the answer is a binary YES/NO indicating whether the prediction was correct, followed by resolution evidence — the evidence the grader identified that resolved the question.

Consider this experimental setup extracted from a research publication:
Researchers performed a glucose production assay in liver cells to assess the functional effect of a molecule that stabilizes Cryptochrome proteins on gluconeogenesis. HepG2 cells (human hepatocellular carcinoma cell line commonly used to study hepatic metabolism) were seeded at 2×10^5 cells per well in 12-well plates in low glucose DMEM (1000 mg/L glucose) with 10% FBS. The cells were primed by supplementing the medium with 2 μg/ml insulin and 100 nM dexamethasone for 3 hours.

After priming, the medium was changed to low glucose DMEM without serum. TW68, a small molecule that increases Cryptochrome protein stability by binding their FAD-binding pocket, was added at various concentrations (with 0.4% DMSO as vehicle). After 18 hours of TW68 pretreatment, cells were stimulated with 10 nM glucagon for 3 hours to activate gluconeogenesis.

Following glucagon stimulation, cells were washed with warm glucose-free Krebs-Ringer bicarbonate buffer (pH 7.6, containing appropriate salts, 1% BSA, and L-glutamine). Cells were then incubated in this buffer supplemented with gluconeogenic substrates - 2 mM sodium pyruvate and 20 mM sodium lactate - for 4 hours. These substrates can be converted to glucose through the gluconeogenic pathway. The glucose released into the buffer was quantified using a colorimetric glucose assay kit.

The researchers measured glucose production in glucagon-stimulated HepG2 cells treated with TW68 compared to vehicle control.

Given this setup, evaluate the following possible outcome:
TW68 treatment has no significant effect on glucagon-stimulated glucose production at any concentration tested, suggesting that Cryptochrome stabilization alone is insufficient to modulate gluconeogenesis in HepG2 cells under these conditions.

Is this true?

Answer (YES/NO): NO